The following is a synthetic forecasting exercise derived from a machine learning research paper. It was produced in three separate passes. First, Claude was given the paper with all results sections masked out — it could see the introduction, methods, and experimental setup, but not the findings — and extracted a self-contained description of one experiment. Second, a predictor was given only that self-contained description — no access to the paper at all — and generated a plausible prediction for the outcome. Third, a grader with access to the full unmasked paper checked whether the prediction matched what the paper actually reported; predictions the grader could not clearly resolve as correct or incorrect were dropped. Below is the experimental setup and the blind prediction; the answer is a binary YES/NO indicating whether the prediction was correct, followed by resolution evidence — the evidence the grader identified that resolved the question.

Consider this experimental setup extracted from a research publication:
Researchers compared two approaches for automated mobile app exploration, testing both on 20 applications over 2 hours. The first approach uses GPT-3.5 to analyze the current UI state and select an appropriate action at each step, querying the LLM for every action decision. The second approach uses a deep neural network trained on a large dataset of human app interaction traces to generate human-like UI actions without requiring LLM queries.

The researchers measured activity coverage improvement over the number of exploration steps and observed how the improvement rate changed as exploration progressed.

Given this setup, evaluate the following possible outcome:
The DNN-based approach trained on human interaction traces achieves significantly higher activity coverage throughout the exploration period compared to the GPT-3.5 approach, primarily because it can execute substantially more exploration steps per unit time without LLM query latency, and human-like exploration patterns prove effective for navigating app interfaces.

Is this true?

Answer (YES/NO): YES